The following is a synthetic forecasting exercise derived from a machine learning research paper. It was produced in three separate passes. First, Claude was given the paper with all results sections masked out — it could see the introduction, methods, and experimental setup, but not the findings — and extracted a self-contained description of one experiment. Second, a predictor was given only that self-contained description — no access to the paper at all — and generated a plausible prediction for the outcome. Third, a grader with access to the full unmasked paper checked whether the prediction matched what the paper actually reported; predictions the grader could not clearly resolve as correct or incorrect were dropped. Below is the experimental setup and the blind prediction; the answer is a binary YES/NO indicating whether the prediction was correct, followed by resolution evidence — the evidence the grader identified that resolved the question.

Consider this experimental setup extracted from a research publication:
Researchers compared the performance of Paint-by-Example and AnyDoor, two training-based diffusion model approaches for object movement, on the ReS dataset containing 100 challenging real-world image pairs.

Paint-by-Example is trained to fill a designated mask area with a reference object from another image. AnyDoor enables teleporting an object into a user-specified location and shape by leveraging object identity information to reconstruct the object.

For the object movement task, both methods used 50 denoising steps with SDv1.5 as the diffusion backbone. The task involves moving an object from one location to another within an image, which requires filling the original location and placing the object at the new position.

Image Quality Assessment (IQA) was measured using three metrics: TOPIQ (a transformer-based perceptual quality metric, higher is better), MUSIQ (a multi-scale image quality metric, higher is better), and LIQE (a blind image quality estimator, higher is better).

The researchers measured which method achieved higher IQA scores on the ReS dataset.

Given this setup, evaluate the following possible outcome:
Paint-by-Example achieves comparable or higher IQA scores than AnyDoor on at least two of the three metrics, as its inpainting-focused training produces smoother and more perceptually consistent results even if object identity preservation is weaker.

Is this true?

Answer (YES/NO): YES